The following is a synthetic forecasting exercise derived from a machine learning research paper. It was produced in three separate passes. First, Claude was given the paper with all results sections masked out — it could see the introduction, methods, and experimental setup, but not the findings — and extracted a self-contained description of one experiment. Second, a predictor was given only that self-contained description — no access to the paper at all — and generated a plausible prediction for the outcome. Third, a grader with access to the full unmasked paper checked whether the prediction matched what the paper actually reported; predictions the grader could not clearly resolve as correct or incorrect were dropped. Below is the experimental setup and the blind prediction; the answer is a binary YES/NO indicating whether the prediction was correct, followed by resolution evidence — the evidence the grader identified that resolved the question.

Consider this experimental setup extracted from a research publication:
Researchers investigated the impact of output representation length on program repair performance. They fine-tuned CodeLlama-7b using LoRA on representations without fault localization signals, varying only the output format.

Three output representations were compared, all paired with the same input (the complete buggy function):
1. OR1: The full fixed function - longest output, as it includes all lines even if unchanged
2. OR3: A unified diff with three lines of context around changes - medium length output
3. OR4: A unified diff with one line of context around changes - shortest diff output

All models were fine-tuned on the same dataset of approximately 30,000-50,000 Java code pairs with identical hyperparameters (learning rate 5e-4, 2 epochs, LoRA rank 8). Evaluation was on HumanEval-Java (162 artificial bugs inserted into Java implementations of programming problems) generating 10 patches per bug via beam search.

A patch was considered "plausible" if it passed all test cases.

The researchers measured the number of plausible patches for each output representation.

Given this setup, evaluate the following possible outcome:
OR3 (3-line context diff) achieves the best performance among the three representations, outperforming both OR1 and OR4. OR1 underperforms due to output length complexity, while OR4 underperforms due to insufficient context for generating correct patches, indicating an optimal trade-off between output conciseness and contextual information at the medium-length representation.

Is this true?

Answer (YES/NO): NO